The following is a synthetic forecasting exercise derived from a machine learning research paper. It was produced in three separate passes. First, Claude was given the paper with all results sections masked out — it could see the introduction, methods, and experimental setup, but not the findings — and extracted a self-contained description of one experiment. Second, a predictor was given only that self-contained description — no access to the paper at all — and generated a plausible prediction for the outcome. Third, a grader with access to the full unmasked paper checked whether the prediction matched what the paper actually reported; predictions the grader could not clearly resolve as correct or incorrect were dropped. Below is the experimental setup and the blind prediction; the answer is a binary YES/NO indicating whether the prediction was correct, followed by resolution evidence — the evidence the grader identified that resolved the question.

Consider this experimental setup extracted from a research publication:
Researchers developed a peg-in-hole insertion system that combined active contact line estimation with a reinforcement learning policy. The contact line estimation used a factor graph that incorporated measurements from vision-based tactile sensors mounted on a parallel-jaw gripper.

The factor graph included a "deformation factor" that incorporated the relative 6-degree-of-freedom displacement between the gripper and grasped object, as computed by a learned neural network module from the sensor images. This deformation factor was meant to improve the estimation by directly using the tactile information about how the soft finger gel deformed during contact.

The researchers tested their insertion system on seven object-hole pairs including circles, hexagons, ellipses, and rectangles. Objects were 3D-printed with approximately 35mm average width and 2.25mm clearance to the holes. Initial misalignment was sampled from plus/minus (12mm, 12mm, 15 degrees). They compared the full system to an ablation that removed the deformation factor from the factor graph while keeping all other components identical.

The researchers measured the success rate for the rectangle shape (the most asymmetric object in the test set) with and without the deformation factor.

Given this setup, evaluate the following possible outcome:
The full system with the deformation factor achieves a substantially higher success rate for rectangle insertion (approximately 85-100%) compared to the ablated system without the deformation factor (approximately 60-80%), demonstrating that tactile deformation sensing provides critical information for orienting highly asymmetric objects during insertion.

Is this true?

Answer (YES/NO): NO